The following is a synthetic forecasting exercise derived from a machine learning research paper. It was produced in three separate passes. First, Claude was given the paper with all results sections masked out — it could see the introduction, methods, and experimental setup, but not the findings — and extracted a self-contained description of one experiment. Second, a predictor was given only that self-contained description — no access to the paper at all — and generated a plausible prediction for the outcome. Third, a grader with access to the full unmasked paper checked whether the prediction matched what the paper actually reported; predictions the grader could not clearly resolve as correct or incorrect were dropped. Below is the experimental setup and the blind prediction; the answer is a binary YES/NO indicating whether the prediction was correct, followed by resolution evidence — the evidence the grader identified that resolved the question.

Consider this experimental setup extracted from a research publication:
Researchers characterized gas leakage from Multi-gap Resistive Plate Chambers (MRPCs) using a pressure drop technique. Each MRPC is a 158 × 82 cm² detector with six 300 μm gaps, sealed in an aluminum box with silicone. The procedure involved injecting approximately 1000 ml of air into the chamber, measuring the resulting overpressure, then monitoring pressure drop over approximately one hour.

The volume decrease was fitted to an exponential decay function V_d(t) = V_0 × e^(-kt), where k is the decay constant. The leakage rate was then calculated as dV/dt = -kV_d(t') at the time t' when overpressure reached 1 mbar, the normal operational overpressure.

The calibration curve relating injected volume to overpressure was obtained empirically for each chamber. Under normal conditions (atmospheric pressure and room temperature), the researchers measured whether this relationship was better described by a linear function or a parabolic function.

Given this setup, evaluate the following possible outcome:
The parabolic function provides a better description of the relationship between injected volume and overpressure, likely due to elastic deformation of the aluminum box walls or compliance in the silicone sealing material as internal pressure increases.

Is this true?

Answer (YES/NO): YES